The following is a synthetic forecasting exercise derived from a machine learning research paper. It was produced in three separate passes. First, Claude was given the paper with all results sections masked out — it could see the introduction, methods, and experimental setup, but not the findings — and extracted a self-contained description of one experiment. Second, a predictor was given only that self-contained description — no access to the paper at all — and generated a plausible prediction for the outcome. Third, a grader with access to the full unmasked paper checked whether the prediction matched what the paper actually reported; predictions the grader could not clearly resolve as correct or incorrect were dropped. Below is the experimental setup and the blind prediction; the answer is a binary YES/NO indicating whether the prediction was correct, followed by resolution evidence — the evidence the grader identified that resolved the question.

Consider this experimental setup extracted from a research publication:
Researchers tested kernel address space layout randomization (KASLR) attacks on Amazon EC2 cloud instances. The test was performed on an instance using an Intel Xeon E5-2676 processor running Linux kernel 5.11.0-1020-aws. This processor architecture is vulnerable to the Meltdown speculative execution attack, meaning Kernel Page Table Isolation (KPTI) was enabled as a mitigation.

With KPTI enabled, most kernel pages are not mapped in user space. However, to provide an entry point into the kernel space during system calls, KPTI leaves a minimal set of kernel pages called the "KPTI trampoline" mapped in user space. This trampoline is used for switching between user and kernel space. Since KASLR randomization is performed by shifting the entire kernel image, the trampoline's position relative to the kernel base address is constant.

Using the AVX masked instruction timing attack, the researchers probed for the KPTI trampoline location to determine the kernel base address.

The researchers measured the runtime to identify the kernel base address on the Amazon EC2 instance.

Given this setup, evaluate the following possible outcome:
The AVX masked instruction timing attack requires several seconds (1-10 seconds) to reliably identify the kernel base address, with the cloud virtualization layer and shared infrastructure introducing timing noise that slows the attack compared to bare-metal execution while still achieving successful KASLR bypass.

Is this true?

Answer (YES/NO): NO